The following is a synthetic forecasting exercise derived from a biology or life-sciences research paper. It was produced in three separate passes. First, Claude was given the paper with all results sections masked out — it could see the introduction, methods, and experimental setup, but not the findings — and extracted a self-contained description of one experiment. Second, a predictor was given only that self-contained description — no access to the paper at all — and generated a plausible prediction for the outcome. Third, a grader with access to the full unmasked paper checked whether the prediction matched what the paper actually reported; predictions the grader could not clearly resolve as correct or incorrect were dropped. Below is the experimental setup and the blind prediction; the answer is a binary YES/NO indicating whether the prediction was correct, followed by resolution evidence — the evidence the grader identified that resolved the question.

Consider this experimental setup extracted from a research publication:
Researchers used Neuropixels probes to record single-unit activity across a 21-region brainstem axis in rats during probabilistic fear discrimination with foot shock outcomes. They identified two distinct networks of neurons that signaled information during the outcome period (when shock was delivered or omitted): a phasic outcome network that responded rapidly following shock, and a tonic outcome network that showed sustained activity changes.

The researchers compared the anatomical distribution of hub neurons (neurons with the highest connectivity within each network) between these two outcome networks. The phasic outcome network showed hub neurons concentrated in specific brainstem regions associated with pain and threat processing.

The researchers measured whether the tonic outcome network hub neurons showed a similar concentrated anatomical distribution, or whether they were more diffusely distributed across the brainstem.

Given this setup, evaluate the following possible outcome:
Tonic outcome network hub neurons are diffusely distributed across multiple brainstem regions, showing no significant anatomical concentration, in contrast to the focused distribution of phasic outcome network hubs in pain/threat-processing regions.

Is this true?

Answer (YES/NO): YES